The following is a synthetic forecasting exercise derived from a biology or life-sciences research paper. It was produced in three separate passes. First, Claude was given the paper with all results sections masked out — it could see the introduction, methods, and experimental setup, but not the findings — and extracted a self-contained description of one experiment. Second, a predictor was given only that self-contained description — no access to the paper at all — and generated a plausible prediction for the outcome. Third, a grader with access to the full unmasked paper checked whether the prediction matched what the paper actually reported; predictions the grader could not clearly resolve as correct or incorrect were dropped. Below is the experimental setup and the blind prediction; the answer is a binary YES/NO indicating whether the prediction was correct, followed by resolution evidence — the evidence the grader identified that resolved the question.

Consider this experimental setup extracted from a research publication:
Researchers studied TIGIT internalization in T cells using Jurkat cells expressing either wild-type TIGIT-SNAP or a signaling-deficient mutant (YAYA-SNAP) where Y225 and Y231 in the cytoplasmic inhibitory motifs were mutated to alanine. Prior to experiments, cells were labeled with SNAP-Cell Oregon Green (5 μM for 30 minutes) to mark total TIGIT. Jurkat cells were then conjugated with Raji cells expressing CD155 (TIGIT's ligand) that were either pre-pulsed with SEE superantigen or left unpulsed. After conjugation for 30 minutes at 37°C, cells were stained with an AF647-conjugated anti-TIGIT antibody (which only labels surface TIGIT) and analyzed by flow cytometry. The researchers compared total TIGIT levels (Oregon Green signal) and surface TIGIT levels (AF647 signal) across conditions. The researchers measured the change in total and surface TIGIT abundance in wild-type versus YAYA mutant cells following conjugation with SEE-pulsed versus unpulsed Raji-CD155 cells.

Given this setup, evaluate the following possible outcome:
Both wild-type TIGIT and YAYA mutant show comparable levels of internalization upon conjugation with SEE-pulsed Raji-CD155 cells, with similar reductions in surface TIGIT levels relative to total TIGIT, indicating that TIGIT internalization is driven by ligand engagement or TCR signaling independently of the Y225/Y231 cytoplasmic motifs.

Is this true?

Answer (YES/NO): NO